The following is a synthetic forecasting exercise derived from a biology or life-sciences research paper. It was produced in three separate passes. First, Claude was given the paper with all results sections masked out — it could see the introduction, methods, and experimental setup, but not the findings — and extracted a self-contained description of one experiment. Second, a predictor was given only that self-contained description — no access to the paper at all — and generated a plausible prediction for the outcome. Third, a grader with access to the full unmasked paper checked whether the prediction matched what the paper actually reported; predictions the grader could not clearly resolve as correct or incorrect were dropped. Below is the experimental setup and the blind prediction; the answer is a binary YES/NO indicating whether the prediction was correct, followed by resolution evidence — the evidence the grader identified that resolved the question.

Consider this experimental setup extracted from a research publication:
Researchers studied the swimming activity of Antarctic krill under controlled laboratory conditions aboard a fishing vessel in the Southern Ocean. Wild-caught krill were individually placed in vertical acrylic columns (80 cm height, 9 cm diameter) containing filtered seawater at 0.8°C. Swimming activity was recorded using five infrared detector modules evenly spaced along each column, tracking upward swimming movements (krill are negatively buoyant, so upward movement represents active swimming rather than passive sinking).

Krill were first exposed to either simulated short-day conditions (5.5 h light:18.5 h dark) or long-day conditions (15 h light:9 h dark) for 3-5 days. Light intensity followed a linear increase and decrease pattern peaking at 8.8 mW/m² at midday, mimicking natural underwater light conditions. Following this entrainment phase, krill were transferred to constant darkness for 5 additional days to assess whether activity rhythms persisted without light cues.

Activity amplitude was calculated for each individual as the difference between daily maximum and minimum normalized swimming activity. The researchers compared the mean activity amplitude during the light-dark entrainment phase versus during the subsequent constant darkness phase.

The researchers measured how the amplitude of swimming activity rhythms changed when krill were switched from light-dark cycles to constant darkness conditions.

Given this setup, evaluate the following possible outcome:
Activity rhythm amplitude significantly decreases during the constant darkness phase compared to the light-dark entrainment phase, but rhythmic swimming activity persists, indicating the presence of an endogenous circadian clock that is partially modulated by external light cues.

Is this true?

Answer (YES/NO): YES